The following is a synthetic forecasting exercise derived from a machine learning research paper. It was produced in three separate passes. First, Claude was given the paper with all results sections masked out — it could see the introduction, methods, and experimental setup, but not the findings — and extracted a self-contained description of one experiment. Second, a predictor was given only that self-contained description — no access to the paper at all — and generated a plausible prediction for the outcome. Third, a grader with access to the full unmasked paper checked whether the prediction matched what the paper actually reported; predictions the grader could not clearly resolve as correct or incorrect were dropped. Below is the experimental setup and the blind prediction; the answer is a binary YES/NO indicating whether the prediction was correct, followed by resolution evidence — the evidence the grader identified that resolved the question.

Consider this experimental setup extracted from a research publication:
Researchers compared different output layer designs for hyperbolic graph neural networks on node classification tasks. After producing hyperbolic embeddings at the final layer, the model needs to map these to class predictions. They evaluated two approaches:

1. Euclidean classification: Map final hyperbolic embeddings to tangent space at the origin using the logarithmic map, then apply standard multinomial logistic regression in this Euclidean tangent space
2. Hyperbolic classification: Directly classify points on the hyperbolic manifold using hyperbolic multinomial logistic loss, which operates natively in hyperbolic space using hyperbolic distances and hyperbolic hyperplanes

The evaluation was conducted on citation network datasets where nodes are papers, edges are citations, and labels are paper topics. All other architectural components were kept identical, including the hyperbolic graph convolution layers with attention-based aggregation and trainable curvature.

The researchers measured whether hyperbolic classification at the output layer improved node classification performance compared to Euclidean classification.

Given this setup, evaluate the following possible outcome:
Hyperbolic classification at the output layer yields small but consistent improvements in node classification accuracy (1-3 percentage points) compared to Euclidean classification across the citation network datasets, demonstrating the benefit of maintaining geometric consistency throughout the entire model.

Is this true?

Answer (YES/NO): NO